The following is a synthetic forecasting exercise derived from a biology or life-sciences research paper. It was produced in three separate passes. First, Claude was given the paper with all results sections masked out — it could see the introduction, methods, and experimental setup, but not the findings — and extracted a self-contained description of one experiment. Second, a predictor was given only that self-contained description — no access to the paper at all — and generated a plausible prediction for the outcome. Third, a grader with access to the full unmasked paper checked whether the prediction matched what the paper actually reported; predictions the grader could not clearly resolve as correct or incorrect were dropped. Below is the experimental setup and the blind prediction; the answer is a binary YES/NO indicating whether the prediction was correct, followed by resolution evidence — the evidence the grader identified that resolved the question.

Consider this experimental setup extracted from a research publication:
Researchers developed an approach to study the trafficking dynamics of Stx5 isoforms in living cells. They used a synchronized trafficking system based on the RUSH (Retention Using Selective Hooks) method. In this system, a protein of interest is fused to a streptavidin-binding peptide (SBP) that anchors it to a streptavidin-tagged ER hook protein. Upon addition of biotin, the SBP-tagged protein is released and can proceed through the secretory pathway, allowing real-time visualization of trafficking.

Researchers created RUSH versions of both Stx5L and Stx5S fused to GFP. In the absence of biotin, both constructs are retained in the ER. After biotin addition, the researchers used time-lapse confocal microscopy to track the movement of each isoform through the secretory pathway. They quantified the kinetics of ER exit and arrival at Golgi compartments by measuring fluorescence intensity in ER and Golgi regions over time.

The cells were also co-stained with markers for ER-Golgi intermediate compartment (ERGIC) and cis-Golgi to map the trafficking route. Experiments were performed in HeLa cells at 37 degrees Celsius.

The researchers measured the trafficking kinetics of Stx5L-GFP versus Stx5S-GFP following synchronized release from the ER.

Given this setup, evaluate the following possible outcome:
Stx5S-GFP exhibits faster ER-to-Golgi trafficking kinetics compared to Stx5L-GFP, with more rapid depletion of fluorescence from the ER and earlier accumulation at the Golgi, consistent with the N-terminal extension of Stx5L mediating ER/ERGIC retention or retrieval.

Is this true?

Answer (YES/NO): NO